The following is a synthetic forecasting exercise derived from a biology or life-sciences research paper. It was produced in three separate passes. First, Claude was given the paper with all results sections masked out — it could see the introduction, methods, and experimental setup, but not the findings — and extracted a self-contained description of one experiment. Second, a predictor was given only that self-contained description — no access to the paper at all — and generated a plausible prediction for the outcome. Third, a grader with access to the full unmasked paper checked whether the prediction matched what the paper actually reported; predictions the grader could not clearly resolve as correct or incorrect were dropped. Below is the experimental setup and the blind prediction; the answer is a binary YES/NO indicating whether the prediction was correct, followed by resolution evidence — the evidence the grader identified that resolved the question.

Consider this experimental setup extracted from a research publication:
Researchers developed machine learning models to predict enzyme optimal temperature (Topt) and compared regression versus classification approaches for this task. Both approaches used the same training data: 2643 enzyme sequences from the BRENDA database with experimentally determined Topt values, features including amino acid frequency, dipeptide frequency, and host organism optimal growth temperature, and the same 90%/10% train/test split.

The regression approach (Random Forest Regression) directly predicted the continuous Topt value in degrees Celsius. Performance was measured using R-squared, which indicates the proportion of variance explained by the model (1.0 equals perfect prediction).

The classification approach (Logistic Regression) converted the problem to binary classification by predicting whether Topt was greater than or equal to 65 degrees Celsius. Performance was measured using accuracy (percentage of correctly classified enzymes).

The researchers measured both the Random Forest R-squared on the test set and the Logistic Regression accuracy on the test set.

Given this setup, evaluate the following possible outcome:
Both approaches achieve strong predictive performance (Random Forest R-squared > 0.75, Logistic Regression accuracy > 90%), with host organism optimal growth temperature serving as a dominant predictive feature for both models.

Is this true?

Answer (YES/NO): NO